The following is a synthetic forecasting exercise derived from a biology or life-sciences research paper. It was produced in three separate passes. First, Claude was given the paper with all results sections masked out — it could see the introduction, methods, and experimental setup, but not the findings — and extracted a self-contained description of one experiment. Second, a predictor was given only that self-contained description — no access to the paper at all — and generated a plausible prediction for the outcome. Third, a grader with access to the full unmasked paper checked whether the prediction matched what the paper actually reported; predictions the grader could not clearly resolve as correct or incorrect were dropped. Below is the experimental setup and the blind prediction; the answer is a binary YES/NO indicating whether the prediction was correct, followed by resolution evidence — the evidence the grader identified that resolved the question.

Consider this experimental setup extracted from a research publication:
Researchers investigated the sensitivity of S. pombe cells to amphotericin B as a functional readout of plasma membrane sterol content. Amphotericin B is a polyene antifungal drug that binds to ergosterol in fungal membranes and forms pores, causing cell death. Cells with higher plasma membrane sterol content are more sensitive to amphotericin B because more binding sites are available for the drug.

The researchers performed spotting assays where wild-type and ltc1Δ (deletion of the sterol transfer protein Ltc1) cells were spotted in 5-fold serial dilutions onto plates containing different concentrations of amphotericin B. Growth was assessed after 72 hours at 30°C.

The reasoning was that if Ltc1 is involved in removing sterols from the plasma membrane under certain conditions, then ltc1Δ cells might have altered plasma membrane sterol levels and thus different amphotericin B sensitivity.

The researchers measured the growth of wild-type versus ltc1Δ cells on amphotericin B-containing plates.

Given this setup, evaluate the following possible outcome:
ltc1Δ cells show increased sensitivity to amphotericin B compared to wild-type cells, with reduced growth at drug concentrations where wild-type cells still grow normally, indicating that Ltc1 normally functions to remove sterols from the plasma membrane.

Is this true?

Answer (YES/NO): YES